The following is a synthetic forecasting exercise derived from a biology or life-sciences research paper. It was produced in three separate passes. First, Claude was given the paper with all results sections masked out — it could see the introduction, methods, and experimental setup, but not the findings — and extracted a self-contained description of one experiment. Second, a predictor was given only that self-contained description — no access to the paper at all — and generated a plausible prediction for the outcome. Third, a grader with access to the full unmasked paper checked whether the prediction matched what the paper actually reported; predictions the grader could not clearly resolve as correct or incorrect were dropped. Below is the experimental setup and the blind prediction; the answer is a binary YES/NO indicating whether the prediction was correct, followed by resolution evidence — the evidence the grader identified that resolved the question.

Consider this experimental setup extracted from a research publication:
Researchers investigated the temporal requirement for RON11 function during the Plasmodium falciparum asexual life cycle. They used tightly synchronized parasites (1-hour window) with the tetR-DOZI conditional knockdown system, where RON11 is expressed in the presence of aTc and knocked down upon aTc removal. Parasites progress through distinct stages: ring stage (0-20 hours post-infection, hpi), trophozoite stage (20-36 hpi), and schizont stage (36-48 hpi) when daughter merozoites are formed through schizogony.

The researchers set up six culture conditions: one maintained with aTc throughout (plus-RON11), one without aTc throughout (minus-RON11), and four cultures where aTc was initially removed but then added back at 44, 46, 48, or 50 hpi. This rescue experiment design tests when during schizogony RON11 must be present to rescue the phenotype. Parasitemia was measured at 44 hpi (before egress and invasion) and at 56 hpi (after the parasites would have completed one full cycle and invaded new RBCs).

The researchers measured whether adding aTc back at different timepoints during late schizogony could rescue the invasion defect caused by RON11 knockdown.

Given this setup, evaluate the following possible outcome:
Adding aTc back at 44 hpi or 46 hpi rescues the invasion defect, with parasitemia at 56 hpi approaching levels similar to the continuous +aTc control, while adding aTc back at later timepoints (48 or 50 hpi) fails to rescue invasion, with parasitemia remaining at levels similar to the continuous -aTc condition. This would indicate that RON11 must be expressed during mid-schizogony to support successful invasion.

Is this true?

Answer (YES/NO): NO